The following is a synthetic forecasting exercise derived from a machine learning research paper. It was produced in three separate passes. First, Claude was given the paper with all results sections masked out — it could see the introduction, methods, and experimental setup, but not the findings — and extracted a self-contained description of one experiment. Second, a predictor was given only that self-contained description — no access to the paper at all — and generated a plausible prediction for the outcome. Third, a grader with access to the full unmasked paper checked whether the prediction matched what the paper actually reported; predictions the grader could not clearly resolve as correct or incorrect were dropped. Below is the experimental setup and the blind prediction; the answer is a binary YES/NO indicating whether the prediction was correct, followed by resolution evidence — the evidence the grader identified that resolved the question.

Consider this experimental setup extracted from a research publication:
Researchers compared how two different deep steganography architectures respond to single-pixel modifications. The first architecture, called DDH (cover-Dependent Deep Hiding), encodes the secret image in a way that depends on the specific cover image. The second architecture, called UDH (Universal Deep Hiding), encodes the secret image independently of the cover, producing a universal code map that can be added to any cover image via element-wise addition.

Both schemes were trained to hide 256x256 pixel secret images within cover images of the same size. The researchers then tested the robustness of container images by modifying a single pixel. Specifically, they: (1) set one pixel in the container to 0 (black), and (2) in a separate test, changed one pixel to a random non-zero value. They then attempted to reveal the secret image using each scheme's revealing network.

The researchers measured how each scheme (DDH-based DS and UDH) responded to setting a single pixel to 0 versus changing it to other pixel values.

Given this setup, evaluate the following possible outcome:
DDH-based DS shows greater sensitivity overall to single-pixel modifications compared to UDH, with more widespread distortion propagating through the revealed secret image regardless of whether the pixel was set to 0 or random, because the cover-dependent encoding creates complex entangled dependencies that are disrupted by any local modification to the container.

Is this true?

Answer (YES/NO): NO